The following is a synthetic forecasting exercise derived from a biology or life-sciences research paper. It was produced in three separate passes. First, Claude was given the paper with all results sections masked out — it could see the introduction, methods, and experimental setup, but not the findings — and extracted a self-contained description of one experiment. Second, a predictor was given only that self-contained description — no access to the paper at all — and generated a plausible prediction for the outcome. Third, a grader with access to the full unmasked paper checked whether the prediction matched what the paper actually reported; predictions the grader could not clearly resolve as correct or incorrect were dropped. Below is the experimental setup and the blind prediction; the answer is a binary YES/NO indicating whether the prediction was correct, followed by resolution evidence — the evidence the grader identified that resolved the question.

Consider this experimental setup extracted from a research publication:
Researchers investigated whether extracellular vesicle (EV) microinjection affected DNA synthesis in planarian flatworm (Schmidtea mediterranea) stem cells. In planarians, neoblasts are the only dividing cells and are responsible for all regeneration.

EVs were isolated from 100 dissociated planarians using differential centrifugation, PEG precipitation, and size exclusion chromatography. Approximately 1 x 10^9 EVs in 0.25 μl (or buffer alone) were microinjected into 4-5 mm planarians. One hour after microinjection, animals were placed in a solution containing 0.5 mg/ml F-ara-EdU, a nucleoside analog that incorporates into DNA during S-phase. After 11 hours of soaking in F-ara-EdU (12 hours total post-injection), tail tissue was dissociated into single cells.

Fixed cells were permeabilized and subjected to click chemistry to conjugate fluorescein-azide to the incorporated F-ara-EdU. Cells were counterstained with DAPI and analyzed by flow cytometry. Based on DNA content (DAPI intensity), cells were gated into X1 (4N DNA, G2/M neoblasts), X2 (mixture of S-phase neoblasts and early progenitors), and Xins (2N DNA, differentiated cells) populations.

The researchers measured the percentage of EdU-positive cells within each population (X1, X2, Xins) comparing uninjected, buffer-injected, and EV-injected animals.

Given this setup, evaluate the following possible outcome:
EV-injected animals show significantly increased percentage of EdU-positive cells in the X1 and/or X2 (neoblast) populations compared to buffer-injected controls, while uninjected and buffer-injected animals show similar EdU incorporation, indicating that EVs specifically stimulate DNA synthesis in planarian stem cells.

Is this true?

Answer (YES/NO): NO